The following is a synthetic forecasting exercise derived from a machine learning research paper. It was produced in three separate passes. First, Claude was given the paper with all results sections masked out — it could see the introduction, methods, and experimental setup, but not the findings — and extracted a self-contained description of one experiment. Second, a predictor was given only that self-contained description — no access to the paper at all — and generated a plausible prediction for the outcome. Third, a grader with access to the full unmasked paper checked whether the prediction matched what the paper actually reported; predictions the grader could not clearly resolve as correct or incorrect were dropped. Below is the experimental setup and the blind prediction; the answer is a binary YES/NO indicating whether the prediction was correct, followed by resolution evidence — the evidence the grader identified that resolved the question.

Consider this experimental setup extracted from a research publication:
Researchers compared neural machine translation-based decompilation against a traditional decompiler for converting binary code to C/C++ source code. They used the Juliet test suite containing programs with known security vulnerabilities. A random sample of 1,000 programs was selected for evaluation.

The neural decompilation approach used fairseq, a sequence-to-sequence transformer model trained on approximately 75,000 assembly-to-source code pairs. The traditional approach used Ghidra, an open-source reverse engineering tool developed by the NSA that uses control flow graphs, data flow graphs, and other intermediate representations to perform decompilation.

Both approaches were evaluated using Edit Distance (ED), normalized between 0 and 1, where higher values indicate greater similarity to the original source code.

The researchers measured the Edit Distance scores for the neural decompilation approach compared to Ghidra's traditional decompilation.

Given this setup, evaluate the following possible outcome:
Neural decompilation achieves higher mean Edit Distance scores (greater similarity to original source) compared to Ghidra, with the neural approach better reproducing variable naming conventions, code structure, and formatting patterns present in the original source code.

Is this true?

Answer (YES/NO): NO